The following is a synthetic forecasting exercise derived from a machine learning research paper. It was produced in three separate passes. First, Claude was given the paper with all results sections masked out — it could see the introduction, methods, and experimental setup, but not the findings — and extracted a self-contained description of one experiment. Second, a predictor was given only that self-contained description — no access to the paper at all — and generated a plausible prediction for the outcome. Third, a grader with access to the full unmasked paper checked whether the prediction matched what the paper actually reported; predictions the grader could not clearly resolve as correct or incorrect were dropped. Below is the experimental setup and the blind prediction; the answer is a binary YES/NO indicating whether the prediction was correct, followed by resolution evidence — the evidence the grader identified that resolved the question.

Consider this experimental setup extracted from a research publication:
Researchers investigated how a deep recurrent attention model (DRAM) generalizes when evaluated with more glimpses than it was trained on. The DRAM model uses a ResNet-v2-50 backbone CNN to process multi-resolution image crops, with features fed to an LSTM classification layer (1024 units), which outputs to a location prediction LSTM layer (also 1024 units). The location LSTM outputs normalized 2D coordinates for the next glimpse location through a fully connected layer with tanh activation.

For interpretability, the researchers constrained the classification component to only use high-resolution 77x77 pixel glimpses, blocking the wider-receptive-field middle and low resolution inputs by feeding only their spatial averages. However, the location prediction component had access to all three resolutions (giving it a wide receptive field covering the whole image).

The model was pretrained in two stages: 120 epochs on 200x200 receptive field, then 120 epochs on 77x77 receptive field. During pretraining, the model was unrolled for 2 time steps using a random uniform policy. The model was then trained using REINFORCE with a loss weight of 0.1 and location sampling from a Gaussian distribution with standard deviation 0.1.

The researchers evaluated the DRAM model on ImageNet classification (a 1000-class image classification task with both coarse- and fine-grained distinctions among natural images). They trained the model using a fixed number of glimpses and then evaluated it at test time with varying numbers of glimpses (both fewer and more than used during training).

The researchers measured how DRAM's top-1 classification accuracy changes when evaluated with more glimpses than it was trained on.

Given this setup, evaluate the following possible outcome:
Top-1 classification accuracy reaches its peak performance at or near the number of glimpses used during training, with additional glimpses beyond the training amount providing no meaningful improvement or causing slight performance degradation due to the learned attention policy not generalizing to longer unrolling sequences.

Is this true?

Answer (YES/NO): YES